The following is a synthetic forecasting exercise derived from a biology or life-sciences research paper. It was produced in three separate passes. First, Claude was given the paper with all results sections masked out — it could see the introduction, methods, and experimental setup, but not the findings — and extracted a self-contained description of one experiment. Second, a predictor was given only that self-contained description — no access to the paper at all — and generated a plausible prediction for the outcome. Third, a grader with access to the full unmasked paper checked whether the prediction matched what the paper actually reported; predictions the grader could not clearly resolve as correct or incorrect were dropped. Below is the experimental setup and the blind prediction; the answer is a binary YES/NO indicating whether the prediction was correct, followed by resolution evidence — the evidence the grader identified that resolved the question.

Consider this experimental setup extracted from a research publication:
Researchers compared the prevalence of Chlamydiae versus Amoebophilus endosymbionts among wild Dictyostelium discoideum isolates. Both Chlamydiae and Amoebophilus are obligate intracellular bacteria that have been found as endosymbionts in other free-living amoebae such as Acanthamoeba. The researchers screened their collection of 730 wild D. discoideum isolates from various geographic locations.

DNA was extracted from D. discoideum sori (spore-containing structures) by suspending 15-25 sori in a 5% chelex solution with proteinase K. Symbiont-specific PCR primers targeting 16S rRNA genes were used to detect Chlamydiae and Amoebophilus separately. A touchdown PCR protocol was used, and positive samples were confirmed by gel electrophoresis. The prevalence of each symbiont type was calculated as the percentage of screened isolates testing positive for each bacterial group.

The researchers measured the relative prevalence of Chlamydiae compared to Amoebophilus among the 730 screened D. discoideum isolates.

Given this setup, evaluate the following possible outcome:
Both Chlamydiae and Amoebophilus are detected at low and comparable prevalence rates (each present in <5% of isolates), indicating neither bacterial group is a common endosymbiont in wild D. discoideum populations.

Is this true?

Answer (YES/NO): NO